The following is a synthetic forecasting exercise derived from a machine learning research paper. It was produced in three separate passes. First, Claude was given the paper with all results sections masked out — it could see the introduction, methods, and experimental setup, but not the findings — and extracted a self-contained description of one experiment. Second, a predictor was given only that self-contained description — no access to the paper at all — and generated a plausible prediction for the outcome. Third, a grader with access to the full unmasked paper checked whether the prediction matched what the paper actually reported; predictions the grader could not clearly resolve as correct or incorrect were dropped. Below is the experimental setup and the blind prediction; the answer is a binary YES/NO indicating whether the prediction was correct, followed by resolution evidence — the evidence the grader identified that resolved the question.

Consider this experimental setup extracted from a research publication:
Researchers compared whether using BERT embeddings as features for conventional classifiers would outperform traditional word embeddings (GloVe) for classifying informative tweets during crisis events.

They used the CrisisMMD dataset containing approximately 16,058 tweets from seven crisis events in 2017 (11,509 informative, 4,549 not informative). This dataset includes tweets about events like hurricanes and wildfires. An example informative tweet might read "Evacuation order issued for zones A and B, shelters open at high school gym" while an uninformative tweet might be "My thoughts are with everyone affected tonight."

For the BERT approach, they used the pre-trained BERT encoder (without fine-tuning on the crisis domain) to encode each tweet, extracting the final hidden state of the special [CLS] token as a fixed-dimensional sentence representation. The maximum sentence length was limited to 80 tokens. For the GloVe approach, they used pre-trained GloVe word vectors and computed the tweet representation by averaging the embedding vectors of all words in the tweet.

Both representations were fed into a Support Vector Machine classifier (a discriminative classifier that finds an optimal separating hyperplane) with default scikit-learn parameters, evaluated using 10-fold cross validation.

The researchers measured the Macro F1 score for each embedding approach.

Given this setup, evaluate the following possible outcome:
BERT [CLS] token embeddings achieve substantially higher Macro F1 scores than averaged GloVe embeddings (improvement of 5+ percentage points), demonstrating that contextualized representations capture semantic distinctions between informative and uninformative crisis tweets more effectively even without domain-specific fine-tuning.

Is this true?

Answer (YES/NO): NO